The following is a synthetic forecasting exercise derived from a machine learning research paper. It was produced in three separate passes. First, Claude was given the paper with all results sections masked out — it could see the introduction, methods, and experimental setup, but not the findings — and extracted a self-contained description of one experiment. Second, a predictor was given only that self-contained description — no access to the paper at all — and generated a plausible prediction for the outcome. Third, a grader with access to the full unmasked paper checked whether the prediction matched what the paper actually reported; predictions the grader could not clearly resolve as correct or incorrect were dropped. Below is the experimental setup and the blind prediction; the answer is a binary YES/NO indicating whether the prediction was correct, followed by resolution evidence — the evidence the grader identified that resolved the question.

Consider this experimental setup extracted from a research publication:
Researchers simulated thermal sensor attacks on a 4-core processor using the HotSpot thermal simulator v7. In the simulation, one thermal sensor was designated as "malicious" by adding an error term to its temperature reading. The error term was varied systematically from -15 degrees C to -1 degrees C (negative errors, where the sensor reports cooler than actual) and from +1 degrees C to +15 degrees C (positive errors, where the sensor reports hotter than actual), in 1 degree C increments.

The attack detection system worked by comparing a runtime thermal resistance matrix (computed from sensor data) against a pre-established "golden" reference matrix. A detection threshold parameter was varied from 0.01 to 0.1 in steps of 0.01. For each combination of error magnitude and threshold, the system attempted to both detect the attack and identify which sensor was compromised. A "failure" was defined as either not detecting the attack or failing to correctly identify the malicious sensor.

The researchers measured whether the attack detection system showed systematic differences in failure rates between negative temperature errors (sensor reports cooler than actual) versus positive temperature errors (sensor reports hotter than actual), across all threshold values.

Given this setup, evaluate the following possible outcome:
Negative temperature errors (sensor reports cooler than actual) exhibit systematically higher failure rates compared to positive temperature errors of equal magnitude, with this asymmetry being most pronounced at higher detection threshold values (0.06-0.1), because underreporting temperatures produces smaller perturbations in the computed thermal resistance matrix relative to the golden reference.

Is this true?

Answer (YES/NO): NO